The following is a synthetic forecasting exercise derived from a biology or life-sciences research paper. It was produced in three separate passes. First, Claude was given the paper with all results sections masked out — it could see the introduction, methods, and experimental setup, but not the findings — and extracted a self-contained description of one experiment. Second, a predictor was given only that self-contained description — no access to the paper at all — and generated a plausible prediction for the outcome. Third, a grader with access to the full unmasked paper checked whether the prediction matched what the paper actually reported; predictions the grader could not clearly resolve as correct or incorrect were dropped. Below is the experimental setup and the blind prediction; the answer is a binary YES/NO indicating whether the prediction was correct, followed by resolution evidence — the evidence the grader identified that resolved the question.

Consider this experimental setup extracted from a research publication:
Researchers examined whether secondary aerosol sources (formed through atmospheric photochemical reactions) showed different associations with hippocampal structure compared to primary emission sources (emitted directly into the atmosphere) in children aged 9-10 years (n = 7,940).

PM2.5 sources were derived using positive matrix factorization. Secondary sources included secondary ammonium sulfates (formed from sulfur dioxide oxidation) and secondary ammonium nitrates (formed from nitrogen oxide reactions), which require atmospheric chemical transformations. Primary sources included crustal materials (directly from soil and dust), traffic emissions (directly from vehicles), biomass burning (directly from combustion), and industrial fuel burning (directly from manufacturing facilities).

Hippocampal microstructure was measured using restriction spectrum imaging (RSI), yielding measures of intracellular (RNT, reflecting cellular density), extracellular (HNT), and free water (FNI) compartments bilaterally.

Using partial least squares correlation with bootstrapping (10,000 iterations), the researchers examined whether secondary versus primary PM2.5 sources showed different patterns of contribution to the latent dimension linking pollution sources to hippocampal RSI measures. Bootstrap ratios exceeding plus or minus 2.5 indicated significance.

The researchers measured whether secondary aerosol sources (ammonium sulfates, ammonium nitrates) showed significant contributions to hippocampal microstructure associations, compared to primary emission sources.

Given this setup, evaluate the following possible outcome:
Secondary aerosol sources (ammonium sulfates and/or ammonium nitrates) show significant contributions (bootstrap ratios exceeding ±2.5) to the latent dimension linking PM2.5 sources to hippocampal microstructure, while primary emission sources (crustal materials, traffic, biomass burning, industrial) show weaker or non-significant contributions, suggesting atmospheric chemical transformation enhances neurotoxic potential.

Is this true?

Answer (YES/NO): NO